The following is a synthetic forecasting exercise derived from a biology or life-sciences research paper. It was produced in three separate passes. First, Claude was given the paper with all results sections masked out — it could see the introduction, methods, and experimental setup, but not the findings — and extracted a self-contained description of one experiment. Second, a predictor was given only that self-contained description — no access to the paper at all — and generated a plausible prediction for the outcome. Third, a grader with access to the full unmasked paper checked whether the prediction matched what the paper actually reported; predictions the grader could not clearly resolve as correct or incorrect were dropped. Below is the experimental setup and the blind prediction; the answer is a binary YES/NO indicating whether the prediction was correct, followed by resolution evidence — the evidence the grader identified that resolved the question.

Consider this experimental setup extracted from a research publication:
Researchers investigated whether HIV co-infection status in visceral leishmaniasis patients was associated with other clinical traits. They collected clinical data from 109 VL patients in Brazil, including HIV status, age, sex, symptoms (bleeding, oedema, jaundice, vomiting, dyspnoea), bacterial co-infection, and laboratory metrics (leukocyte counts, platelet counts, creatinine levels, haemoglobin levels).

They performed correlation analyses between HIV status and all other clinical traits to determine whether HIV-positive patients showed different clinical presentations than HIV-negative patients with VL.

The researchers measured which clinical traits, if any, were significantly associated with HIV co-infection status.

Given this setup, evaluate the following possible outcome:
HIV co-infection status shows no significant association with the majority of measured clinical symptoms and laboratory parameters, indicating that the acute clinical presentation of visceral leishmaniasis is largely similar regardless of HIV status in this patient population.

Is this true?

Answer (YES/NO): YES